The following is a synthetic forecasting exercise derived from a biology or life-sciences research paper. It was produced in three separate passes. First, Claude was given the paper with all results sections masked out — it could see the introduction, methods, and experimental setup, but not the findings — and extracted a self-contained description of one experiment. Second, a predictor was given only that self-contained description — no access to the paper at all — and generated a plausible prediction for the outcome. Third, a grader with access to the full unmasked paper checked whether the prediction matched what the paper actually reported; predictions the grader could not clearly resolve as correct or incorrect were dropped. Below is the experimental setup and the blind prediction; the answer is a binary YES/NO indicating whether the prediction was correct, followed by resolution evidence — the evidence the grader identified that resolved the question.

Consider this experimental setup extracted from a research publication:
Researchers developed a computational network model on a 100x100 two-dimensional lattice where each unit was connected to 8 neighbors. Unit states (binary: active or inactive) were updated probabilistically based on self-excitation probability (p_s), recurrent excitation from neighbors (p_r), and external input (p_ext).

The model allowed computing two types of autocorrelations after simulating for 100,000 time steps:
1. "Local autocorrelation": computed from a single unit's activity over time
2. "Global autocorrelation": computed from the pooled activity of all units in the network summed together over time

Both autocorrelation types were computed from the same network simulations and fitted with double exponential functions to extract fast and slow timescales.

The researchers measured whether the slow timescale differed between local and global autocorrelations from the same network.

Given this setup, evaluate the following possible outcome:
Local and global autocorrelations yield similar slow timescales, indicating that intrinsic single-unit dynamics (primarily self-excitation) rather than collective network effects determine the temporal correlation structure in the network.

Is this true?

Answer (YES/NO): NO